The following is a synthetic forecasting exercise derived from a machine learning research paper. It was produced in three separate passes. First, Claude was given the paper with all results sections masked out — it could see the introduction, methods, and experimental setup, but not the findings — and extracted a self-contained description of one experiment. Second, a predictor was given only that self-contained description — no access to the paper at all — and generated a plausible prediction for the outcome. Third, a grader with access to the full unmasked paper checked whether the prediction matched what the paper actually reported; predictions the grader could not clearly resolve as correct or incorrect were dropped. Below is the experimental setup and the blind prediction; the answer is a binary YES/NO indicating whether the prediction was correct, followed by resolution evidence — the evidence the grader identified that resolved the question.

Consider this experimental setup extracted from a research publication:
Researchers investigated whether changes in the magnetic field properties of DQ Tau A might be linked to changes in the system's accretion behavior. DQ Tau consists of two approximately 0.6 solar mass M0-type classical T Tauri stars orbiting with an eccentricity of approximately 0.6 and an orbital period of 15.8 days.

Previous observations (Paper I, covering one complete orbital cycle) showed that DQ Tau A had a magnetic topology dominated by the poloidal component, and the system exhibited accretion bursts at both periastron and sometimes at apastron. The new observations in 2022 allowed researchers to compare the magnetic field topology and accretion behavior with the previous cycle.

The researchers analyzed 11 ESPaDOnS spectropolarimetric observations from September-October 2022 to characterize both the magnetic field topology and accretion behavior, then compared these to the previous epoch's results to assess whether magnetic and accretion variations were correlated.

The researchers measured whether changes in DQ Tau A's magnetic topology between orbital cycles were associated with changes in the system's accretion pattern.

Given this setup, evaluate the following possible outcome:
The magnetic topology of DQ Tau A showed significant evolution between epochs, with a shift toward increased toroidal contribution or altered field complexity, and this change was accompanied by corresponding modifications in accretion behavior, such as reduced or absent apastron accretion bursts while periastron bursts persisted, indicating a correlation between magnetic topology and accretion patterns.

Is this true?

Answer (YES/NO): YES